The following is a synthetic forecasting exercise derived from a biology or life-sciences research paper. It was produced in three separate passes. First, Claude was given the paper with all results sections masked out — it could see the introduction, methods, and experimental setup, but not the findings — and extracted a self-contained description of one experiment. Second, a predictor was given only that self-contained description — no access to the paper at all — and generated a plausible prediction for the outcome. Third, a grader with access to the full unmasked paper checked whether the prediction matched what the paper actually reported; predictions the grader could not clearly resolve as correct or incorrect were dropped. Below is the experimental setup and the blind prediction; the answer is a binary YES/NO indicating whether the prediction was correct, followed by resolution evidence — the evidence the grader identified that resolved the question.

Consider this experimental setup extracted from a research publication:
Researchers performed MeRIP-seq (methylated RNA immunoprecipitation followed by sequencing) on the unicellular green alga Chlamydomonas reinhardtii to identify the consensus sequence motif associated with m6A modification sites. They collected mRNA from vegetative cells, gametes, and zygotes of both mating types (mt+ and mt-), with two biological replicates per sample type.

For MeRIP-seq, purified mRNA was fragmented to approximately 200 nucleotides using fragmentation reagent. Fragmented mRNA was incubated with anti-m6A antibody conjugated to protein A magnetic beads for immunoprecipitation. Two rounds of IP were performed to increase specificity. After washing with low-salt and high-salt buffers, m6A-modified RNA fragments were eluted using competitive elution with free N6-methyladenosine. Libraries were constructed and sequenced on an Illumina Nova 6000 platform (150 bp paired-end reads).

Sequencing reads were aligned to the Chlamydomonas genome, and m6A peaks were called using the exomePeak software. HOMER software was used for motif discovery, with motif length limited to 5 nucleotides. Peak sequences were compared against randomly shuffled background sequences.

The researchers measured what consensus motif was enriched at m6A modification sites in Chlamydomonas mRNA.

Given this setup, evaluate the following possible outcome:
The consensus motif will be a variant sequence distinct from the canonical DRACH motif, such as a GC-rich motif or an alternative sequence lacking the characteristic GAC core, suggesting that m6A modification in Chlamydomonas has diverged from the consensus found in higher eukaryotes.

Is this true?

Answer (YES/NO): NO